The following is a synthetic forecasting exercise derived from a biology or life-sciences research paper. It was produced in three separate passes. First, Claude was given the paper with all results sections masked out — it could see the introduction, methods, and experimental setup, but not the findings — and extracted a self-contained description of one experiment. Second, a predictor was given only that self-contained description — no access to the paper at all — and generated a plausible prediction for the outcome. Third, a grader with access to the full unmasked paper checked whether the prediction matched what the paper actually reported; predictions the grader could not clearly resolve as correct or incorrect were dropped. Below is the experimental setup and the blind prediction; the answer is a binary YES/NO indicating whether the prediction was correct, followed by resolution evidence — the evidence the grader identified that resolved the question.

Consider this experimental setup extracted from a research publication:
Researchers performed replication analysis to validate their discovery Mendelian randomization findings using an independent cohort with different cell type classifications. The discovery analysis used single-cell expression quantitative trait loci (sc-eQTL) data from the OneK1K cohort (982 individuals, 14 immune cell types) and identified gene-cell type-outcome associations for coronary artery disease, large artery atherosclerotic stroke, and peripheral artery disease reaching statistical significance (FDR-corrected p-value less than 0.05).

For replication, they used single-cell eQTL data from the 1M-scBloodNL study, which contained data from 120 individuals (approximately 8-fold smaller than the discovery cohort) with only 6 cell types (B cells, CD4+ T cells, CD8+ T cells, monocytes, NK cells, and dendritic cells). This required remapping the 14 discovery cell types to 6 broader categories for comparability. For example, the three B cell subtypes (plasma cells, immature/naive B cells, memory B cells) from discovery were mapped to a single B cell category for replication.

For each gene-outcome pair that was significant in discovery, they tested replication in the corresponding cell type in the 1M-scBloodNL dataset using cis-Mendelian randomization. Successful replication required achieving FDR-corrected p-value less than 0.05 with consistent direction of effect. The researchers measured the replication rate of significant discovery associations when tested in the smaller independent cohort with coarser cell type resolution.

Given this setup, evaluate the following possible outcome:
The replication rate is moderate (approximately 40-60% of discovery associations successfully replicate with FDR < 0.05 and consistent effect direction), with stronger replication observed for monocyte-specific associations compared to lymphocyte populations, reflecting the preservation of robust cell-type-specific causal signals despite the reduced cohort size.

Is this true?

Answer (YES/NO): NO